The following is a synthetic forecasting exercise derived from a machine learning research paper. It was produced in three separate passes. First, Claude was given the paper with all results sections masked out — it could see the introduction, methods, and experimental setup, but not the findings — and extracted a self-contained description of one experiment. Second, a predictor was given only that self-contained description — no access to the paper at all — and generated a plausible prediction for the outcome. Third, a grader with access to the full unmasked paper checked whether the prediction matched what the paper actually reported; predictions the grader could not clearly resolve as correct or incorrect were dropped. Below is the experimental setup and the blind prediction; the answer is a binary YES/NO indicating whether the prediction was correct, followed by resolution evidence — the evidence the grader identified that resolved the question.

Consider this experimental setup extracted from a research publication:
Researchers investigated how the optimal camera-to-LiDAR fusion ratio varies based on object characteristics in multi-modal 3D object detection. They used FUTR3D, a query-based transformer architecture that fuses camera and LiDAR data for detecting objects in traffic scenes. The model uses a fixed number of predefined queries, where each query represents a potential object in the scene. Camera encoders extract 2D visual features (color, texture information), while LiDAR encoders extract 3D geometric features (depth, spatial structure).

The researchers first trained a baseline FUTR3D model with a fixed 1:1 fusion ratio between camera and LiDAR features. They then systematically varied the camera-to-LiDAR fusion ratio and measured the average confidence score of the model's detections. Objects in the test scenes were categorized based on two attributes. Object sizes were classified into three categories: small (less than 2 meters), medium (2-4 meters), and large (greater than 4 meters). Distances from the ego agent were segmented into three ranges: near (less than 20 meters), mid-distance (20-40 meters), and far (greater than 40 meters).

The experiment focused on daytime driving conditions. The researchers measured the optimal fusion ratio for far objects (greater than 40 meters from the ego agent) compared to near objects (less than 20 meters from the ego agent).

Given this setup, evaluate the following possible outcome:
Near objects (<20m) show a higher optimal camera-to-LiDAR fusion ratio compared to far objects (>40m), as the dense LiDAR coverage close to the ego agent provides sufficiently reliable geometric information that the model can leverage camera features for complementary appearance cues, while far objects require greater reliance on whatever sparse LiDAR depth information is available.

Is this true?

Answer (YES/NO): NO